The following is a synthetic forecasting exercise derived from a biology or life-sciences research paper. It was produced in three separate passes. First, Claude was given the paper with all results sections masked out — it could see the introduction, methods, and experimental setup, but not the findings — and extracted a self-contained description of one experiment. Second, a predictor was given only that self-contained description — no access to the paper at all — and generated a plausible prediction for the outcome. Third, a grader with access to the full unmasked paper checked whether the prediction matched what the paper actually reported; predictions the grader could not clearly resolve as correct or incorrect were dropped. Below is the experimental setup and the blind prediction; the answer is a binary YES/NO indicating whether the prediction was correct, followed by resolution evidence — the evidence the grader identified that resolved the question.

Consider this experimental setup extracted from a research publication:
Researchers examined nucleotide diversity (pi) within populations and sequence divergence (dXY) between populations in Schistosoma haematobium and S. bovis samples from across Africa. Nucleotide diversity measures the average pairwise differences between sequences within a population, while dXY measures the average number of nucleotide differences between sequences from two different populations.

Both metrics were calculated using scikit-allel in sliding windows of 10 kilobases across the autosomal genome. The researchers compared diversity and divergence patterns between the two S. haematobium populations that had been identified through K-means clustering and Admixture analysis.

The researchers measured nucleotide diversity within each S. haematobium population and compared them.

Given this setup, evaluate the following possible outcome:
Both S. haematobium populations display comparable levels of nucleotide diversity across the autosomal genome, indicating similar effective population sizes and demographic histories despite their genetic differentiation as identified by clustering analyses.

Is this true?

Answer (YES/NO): NO